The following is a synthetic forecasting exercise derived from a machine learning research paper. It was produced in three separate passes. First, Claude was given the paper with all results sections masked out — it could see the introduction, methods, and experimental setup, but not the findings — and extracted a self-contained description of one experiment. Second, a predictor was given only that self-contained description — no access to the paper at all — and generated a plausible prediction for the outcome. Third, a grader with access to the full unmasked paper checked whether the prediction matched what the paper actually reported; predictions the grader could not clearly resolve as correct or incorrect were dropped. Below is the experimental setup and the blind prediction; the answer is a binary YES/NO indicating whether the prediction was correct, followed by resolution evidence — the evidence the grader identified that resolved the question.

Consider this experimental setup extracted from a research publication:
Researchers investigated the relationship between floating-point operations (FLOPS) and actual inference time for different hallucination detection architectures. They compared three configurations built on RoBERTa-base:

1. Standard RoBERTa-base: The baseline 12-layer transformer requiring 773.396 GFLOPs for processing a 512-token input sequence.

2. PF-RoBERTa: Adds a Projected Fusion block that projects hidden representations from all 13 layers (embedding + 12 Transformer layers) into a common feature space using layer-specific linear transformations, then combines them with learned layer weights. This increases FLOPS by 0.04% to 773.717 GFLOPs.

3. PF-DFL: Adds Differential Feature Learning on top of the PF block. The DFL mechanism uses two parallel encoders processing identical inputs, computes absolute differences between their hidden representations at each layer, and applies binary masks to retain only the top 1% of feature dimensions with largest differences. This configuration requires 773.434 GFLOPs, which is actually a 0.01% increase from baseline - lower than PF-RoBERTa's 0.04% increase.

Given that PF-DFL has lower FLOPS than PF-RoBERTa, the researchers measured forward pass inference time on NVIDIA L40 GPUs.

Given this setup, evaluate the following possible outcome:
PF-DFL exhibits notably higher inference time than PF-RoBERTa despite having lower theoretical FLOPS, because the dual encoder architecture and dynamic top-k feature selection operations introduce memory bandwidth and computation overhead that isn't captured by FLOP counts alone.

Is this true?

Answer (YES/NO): YES